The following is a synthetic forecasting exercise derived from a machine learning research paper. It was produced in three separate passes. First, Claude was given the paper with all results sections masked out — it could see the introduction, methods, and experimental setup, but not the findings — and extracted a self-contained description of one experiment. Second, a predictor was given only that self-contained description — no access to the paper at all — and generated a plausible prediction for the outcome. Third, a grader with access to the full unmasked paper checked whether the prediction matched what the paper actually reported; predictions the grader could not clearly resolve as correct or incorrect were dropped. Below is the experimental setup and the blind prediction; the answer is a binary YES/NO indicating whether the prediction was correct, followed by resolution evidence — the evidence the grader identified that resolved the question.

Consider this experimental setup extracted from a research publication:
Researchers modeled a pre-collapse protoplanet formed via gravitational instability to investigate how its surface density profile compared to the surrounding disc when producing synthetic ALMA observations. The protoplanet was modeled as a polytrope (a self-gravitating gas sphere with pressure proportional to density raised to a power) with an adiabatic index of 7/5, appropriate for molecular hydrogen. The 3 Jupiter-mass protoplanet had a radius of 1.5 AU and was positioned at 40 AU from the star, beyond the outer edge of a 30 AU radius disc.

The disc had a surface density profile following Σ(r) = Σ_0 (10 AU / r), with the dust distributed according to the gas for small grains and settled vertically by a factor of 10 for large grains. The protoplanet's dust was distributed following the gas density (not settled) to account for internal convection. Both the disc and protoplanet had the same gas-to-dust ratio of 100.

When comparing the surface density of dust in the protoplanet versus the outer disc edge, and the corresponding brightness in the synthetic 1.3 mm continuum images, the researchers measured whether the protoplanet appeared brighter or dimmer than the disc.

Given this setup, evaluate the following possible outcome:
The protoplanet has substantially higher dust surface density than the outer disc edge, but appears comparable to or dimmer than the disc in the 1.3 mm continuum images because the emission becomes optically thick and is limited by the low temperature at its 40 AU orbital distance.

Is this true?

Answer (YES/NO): YES